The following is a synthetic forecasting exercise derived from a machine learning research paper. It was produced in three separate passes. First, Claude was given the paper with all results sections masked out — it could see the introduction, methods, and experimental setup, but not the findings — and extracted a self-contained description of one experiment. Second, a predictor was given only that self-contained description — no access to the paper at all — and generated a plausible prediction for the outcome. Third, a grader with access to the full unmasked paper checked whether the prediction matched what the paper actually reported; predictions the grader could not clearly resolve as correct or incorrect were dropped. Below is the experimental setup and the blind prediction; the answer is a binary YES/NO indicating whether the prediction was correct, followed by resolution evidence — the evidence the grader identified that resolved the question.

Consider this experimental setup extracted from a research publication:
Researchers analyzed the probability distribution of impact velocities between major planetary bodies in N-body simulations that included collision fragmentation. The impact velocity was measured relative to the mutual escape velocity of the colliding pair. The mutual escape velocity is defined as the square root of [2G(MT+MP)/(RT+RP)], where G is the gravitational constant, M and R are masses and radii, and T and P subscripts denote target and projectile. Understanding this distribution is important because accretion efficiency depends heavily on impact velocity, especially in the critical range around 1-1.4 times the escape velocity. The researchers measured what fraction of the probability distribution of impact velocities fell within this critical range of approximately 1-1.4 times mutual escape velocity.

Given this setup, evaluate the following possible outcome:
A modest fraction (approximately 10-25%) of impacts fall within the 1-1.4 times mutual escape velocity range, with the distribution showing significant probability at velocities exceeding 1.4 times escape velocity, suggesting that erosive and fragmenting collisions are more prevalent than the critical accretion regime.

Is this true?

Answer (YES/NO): NO